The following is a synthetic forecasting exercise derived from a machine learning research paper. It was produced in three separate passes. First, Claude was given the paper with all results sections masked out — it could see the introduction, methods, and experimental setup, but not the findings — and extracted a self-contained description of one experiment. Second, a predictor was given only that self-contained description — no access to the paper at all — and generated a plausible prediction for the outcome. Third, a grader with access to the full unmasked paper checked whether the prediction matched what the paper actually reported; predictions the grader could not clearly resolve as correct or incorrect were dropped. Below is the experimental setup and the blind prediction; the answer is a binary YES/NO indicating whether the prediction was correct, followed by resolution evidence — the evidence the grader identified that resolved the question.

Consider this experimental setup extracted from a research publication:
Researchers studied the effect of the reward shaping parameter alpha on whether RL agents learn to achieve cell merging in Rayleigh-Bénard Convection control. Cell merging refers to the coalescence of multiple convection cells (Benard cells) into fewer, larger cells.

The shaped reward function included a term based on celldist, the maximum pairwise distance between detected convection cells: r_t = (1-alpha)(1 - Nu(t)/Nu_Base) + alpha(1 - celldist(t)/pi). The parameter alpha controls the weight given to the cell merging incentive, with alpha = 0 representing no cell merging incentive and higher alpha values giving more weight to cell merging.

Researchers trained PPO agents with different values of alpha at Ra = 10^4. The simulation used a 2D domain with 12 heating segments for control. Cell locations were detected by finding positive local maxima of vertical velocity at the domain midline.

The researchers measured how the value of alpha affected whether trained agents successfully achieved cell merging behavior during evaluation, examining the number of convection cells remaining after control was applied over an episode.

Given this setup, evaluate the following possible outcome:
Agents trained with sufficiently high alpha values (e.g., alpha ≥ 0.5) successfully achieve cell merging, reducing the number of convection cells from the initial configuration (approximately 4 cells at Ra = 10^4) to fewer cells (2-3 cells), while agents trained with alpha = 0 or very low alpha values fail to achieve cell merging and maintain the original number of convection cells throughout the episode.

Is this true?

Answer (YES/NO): NO